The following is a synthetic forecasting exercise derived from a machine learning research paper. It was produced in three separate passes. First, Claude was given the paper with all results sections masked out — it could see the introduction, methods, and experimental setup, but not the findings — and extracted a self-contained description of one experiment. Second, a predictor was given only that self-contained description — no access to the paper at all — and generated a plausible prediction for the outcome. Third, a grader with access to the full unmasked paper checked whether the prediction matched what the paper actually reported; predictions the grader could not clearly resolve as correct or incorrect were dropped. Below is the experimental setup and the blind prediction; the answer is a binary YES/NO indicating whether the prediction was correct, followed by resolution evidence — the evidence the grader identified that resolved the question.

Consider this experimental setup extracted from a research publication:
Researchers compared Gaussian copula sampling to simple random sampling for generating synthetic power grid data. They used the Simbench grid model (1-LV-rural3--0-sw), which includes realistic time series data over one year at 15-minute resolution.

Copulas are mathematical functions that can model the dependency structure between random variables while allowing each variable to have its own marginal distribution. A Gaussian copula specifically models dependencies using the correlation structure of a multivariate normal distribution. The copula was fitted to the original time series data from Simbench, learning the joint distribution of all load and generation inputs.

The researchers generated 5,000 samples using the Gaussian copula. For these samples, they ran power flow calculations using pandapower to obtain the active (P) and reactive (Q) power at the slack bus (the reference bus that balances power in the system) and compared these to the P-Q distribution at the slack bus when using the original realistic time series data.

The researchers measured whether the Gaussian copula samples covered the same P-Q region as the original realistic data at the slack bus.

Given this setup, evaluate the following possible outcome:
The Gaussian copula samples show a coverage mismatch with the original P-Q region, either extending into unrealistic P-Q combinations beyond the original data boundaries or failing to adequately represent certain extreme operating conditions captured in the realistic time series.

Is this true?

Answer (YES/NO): NO